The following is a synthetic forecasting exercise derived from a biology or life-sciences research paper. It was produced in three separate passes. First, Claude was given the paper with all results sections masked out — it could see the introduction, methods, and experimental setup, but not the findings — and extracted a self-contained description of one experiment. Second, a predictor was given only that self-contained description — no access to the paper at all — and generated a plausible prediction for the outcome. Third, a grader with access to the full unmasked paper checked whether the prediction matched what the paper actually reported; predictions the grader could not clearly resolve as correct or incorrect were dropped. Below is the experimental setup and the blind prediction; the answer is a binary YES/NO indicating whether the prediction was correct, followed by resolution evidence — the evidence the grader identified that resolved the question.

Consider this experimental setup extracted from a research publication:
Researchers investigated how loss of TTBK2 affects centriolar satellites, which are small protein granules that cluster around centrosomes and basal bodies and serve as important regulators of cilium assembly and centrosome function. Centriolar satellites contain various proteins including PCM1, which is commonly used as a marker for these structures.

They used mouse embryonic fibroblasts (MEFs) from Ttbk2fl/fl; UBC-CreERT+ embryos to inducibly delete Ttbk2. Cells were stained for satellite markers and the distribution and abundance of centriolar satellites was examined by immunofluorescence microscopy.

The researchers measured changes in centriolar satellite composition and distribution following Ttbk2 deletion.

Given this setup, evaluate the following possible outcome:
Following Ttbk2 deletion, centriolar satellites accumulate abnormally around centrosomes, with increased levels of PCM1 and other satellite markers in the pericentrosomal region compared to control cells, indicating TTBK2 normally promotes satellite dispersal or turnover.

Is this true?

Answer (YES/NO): NO